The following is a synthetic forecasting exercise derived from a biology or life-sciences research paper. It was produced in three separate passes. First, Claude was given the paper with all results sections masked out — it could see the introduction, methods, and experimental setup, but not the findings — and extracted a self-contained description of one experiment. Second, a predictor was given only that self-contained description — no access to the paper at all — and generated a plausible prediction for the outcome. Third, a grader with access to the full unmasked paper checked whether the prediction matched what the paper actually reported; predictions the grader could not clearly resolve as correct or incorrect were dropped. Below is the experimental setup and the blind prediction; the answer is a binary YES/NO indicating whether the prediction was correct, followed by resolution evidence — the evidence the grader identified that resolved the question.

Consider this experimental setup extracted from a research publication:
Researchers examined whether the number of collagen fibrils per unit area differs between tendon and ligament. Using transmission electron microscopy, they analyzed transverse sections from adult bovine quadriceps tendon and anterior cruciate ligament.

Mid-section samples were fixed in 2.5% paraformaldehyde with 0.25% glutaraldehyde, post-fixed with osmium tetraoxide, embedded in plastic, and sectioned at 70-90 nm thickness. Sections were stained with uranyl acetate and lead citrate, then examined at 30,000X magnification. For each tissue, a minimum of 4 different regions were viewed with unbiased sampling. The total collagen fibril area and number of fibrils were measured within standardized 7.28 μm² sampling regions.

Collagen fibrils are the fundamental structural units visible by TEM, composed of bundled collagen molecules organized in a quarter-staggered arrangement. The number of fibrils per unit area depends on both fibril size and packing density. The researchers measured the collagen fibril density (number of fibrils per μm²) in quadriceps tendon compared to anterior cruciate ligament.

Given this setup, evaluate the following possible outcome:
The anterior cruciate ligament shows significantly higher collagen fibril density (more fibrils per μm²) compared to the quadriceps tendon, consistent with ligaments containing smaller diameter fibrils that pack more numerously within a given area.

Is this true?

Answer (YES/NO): NO